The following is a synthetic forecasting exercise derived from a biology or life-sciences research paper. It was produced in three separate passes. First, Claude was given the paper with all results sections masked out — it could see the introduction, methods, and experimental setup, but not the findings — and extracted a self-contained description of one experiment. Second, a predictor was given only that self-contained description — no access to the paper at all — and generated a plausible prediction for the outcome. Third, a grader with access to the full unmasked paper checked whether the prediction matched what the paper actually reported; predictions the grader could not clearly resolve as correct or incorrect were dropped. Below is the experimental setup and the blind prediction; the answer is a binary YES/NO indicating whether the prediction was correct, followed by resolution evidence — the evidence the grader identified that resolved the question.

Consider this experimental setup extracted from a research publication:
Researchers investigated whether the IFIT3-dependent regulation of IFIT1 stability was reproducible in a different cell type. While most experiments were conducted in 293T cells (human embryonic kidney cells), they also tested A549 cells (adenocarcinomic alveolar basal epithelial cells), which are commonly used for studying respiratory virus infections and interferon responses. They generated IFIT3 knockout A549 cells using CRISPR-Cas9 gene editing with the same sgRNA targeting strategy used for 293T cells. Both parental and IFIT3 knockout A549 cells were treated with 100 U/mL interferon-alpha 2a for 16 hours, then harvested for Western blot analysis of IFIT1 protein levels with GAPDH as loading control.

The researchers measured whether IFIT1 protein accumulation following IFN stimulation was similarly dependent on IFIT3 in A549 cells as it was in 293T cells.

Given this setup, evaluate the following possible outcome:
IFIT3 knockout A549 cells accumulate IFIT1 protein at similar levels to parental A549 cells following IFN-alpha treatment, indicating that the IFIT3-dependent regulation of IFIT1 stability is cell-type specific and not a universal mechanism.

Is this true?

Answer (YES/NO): NO